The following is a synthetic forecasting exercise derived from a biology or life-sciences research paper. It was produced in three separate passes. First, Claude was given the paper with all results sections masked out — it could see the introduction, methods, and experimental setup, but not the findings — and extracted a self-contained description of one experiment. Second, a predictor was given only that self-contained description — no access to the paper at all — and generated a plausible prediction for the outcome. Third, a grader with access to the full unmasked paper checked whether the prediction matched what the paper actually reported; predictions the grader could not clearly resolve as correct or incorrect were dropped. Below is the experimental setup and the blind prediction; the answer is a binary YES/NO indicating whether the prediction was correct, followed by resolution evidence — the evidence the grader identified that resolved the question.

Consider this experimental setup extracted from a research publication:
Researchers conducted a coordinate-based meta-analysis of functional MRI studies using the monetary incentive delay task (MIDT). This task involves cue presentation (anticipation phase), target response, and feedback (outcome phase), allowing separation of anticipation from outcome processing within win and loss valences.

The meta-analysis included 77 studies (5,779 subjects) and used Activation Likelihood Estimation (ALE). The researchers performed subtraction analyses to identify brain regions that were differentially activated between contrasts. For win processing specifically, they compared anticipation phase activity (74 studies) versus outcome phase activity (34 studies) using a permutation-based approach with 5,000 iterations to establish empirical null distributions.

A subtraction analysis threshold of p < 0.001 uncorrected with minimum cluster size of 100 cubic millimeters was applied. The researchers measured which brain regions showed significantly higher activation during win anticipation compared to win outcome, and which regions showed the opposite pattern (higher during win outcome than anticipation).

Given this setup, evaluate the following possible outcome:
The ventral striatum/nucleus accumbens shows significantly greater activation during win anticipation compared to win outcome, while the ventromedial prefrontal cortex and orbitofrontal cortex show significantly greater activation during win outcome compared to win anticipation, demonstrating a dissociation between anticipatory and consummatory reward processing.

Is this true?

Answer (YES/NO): YES